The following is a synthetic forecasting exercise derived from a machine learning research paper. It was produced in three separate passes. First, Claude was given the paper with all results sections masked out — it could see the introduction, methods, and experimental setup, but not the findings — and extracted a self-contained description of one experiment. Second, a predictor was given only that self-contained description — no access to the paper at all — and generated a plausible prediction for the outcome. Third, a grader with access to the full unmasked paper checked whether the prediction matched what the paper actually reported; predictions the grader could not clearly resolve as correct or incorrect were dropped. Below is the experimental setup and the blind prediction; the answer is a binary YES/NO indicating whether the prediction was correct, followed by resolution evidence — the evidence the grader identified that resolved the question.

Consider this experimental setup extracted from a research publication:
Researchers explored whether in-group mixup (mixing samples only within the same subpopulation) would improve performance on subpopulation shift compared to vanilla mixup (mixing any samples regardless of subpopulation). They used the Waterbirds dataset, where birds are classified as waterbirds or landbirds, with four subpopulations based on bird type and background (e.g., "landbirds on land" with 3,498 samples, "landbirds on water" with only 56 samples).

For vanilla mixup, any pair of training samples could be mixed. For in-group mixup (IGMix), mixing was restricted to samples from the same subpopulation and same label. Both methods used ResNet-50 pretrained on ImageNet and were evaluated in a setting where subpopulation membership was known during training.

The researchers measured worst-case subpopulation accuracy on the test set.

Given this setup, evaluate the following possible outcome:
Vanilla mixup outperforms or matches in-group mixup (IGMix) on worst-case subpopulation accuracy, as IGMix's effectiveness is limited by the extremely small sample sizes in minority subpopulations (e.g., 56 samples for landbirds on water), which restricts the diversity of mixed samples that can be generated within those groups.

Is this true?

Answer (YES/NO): NO